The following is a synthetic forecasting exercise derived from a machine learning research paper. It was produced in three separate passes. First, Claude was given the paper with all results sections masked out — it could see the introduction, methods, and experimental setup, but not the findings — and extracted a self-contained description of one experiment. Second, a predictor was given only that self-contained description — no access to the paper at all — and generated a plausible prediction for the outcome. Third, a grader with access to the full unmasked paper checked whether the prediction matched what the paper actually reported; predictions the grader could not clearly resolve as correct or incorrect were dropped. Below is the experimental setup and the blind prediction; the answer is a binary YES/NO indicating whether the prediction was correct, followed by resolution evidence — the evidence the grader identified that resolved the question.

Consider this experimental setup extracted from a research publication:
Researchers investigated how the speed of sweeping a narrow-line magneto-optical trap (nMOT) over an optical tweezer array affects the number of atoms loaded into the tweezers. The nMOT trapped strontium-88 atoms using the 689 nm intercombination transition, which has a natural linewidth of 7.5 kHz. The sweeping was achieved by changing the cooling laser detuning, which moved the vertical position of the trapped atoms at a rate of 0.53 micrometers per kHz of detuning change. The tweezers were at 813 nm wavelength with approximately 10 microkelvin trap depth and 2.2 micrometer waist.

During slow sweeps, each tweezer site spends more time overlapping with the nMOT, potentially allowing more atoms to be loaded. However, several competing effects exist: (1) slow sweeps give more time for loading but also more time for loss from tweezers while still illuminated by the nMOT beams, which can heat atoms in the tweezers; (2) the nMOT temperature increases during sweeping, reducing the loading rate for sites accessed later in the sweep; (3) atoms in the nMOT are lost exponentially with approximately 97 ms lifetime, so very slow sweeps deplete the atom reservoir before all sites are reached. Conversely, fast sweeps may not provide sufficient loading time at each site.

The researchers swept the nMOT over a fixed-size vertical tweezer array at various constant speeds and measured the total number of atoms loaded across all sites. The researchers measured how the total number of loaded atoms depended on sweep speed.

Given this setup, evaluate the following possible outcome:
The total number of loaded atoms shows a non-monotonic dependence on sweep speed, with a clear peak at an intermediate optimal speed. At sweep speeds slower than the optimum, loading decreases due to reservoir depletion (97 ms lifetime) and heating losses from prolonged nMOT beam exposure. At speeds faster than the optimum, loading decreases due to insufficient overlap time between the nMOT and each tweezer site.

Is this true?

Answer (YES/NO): YES